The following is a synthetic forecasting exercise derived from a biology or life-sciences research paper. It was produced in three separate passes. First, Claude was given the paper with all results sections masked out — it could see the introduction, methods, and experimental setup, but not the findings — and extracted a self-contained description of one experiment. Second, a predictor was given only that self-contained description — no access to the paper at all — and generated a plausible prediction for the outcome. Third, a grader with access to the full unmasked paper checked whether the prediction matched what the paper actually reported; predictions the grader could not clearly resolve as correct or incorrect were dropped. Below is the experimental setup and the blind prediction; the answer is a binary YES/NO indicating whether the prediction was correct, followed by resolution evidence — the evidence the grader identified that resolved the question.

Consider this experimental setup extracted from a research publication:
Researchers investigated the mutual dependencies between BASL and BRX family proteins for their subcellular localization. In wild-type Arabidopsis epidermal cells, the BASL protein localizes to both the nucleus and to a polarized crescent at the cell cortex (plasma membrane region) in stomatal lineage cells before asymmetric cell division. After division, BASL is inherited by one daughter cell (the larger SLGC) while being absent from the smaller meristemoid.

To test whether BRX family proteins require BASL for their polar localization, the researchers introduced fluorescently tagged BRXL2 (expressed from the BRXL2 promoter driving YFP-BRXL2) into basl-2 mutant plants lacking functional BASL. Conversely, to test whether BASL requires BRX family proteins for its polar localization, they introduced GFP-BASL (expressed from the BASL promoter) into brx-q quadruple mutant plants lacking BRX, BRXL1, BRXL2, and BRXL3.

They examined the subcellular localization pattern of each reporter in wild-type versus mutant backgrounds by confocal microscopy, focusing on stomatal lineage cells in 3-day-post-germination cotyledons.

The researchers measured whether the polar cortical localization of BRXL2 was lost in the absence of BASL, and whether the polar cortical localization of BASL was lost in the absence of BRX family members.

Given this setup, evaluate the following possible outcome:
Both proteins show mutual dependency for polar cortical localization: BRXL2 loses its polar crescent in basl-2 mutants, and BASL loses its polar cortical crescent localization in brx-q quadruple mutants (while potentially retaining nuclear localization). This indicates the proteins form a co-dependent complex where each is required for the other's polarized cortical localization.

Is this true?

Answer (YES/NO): YES